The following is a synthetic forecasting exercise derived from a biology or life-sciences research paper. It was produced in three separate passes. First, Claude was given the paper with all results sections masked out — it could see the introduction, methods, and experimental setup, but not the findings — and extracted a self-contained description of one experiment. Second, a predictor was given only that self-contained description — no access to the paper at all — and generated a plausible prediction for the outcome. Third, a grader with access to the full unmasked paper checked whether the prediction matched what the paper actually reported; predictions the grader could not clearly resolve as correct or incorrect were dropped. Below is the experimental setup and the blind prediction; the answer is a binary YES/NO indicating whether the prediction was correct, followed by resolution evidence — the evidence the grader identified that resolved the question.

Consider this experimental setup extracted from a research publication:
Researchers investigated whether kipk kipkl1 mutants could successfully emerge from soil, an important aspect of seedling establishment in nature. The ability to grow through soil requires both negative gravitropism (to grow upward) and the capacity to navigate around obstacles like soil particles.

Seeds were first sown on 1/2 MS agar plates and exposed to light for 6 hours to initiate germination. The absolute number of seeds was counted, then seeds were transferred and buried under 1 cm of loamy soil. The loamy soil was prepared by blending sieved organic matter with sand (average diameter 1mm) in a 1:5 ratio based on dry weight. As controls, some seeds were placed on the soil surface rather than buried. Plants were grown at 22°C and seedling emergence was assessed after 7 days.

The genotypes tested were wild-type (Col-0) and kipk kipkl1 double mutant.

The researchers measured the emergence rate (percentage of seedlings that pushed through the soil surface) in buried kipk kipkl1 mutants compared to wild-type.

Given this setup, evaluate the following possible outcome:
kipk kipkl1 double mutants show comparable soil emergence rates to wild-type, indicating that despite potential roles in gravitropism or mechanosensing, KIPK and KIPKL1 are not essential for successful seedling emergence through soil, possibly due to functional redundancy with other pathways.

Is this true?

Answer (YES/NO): NO